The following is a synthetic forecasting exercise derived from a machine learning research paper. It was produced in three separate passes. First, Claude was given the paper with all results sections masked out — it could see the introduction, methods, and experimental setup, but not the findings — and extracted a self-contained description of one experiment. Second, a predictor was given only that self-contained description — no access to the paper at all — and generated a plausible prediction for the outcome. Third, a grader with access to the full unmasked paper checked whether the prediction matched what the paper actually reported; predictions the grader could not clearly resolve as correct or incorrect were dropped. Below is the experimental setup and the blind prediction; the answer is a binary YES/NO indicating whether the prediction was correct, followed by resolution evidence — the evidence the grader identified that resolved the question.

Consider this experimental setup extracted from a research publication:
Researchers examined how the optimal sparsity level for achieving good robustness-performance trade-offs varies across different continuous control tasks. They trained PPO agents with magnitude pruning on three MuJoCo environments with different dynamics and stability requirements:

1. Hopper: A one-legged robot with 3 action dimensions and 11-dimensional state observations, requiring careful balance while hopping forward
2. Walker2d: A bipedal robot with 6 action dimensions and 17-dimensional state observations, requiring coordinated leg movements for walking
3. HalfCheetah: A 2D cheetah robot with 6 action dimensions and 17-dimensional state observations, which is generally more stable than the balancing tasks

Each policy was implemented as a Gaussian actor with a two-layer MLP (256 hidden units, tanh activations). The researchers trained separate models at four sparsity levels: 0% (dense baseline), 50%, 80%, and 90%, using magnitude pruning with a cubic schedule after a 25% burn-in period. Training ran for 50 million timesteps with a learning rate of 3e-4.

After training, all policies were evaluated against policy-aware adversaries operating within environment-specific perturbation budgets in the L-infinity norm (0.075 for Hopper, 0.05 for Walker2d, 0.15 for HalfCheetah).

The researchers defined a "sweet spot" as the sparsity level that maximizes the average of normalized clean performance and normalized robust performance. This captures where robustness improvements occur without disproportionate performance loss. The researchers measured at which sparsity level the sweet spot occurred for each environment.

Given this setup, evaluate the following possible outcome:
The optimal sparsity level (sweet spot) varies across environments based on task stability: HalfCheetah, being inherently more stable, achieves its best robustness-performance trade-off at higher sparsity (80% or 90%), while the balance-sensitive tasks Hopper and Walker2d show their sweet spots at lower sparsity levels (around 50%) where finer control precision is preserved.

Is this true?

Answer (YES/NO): NO